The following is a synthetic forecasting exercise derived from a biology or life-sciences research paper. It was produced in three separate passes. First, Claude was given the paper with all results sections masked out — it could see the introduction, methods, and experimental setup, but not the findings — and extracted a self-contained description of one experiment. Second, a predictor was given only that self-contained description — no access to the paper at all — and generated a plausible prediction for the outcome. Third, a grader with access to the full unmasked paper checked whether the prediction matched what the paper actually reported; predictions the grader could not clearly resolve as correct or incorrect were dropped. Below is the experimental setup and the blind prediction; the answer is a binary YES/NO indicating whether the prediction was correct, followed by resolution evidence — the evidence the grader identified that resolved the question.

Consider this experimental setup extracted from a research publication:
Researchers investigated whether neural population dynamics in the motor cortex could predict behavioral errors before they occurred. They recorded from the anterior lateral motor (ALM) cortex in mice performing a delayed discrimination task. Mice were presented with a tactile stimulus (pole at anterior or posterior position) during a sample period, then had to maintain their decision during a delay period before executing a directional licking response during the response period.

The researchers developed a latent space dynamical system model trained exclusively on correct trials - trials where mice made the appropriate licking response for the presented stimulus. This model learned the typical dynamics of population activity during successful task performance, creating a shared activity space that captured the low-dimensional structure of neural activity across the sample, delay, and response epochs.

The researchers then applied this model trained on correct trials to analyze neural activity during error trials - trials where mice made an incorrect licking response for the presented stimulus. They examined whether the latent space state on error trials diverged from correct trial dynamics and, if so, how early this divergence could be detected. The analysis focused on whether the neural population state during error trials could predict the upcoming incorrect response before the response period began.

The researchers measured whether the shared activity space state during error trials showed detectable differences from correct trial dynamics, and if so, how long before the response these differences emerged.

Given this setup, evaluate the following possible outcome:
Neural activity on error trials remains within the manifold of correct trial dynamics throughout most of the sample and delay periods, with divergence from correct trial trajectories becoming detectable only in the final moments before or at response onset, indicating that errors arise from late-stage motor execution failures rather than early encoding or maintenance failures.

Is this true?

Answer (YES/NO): NO